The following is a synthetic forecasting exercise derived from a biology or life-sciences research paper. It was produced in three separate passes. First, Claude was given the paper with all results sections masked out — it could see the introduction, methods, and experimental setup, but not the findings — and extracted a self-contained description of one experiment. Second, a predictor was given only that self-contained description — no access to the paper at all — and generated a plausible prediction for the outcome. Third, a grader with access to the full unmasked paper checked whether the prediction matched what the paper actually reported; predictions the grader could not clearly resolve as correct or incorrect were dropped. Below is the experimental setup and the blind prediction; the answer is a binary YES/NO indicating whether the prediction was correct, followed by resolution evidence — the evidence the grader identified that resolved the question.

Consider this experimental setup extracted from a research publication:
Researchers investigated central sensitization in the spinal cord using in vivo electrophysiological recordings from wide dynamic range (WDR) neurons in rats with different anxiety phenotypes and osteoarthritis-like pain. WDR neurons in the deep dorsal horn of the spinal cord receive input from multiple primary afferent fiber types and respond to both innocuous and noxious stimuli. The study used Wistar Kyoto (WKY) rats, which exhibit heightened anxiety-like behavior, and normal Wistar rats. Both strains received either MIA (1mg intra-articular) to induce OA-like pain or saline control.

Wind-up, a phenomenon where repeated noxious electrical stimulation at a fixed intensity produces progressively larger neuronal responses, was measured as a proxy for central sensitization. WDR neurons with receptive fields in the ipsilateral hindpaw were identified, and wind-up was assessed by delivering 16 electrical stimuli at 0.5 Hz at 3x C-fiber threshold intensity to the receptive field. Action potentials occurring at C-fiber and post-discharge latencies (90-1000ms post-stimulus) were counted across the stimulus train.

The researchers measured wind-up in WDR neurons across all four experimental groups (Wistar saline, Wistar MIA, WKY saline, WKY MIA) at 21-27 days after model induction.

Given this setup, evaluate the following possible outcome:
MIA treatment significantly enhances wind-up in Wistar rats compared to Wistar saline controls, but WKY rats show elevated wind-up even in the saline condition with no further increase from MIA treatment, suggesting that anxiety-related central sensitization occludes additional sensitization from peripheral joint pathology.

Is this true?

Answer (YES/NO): NO